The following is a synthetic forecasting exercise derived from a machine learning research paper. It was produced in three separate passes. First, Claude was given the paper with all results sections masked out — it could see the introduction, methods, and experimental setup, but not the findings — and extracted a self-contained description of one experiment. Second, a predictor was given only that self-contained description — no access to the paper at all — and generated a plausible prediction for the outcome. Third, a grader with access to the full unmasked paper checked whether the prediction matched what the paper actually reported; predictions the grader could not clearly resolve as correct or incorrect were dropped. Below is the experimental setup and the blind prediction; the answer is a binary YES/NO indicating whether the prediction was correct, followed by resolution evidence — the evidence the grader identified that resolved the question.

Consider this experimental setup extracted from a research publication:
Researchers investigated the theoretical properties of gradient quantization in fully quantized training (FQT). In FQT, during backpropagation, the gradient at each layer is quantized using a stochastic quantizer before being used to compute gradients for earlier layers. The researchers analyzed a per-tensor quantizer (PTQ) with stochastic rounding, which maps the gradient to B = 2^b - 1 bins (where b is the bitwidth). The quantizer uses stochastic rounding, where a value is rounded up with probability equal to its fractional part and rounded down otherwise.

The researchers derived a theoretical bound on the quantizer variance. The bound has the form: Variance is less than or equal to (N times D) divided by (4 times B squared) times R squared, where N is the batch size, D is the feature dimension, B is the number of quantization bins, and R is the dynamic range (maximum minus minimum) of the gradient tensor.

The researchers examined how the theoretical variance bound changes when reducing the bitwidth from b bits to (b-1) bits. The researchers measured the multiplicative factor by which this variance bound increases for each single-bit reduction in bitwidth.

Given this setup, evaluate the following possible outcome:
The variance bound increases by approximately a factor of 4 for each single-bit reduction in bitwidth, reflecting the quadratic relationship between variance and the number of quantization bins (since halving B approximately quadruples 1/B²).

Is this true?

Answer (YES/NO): YES